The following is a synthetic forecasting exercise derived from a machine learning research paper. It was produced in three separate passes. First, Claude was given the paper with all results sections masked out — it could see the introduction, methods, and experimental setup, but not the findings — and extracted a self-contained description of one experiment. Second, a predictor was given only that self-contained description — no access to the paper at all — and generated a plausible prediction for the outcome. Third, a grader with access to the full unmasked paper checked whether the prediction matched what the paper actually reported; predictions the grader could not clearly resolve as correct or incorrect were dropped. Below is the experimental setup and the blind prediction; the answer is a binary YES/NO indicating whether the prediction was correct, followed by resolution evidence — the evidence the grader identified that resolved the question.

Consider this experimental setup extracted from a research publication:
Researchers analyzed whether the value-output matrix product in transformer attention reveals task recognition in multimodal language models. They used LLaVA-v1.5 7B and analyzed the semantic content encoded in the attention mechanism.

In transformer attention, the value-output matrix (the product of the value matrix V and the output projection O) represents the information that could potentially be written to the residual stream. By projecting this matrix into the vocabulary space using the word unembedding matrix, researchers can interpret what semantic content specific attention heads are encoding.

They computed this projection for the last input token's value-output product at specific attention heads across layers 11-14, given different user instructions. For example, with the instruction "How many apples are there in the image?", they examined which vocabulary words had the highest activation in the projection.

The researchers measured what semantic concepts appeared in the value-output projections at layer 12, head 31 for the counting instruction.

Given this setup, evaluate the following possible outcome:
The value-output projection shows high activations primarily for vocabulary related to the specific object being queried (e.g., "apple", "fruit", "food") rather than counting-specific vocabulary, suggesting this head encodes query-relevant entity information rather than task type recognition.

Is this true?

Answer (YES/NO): NO